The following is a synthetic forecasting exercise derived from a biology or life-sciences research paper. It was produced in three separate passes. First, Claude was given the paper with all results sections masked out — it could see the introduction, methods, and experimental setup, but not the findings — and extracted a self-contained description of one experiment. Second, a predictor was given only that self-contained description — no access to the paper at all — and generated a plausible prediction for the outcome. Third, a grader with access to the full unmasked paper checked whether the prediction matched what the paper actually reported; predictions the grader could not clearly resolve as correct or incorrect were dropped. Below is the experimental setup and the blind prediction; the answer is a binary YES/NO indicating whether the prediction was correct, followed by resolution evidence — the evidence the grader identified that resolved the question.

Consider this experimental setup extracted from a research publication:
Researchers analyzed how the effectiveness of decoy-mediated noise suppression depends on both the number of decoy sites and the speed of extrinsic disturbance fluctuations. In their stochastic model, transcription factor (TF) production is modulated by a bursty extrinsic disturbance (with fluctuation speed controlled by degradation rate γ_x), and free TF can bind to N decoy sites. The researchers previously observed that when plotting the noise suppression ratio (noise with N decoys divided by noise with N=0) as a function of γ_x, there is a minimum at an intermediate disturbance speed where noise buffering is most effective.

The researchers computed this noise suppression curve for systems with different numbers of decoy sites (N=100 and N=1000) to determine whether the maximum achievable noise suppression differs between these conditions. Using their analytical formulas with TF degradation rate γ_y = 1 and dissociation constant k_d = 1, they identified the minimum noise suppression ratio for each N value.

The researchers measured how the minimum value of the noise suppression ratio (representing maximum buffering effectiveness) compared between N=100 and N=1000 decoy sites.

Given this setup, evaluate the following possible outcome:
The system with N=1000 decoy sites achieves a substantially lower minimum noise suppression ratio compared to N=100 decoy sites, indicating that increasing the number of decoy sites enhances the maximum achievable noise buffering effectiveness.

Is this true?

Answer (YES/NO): YES